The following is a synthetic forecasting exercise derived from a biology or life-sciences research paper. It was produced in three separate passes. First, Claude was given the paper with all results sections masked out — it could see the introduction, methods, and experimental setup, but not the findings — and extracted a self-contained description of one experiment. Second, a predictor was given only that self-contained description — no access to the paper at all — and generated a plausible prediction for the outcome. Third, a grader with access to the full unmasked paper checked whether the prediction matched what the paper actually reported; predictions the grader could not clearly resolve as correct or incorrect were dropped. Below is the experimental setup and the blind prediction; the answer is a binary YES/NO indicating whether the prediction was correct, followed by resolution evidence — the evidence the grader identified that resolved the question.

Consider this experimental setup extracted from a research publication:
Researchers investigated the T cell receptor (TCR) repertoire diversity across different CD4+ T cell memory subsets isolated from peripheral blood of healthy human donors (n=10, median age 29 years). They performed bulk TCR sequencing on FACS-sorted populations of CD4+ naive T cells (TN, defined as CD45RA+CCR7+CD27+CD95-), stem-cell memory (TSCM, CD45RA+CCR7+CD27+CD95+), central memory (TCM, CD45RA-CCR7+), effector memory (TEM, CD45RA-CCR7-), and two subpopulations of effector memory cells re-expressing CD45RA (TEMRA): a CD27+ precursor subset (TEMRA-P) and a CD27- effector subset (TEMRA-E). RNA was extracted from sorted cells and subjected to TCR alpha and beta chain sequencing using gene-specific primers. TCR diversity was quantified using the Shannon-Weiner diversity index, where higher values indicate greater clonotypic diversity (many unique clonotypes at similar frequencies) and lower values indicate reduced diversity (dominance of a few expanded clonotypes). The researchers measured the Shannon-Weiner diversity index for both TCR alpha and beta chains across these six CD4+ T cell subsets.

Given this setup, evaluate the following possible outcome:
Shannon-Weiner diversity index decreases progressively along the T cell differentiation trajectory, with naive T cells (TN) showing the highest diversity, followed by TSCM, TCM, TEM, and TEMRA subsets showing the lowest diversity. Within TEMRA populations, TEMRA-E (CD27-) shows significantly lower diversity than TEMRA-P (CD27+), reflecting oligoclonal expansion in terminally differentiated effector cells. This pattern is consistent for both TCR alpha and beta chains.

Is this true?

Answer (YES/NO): NO